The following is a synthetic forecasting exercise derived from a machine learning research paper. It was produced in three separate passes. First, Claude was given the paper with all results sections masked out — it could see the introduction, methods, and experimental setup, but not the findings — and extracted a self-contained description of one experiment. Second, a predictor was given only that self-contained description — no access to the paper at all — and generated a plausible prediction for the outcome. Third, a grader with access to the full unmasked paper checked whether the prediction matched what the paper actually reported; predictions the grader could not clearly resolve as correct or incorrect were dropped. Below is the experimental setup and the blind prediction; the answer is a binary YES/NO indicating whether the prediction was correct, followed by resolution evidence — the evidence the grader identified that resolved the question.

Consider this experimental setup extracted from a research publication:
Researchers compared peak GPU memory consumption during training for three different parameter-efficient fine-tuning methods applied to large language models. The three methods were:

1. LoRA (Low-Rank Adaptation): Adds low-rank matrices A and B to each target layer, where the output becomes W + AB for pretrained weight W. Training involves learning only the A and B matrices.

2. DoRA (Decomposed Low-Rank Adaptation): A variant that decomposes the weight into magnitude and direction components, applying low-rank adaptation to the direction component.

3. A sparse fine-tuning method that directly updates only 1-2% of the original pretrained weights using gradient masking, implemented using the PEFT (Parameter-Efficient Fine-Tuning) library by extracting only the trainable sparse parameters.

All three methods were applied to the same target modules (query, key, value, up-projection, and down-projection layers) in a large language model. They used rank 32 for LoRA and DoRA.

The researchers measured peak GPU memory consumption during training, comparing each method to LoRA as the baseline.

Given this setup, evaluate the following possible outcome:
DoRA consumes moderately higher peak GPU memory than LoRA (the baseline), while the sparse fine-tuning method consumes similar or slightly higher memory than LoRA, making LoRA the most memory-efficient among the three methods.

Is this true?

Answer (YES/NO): NO